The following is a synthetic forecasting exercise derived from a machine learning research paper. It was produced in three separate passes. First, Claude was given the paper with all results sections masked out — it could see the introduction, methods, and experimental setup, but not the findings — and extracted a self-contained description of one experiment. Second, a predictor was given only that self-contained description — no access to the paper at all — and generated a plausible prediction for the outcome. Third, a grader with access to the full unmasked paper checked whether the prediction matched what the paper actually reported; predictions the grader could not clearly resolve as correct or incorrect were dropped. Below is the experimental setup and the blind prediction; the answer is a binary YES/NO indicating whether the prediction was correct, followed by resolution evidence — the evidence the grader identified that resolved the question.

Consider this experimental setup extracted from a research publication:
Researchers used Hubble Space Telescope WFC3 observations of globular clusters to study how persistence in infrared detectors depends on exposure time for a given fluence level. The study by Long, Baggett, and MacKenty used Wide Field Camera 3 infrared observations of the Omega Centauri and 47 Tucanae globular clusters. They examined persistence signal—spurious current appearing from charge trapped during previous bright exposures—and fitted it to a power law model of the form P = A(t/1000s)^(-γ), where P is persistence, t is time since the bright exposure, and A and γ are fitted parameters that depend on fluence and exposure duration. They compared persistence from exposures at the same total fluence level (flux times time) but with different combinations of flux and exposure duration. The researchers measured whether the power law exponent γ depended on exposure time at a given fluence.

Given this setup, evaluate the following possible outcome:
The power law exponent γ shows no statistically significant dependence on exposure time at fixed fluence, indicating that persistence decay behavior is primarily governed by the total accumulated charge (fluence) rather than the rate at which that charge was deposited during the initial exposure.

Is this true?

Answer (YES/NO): NO